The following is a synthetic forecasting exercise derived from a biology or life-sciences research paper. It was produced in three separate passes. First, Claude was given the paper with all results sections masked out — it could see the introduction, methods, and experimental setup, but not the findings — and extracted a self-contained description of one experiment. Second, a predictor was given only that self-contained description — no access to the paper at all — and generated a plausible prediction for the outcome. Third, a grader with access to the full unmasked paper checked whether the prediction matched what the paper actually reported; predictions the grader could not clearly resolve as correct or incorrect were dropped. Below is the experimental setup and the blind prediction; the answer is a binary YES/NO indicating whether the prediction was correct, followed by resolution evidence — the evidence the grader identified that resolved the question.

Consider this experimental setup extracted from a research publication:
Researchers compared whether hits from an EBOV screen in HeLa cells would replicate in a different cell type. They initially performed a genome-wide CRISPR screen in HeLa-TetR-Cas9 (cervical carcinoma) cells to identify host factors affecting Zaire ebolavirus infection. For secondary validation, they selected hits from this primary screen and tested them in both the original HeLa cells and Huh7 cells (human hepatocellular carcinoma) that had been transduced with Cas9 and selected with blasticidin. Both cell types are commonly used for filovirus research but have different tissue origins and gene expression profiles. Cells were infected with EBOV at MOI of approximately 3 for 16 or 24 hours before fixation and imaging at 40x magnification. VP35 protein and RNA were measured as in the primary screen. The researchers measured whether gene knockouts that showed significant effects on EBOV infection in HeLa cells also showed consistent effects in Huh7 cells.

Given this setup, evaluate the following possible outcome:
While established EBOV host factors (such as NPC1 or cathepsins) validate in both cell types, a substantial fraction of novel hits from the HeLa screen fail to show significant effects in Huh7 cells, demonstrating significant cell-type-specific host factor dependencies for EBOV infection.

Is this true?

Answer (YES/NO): YES